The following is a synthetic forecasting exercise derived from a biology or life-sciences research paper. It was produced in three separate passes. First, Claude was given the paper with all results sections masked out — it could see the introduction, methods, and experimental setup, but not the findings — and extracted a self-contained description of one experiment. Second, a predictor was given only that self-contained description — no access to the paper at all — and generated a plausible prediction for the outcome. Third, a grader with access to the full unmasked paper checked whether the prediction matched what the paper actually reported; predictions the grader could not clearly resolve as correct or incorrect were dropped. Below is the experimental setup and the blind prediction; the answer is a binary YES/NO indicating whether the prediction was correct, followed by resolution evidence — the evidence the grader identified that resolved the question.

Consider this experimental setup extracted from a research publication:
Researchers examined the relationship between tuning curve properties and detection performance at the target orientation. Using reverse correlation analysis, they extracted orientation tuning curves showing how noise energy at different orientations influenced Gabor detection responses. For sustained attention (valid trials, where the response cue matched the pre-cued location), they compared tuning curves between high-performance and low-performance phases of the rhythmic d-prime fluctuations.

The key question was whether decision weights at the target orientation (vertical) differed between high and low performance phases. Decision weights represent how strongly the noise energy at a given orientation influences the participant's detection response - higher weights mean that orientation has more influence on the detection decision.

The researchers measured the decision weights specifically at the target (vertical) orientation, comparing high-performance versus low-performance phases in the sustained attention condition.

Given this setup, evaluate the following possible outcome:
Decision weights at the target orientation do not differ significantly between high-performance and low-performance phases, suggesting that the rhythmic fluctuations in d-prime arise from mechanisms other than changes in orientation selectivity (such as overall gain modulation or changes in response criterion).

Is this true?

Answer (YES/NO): YES